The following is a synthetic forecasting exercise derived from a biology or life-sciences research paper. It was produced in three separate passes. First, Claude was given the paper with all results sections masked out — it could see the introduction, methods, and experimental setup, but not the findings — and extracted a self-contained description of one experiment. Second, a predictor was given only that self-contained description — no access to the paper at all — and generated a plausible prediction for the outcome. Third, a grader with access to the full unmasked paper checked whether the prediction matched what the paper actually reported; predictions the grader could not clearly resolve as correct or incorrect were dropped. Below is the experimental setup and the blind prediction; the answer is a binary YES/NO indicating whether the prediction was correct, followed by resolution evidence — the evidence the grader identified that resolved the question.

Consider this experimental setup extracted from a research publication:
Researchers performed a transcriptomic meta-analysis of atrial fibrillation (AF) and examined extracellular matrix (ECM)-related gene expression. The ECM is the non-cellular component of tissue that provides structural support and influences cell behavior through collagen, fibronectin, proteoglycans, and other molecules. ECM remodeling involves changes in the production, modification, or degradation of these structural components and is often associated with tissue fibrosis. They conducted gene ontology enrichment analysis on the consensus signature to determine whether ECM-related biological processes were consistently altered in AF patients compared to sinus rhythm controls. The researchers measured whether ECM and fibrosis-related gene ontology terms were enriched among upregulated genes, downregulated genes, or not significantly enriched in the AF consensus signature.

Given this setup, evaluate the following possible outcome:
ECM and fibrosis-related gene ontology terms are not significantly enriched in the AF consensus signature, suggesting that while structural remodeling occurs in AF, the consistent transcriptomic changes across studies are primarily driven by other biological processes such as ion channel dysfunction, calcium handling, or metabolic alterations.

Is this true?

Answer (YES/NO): NO